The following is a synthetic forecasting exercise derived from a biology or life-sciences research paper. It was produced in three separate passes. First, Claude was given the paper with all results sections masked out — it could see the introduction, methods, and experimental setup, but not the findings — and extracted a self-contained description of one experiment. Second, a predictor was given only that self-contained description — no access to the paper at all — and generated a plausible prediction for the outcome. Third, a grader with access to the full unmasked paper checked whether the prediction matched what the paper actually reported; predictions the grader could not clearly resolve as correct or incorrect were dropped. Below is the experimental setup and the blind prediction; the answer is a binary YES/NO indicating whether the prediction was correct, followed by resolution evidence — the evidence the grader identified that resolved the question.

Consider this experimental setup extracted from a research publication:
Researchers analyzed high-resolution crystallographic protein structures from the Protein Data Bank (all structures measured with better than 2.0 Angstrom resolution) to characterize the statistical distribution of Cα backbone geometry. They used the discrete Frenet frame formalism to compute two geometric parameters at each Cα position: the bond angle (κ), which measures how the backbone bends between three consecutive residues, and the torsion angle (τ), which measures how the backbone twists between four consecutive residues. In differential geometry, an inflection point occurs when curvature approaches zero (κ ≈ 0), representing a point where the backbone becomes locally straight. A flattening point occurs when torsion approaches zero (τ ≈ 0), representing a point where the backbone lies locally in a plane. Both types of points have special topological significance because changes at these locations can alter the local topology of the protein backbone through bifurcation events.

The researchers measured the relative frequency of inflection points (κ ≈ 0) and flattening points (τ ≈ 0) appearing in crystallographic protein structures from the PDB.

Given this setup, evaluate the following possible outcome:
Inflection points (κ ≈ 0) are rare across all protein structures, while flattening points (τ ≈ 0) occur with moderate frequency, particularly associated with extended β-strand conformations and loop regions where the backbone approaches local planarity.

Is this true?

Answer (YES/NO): NO